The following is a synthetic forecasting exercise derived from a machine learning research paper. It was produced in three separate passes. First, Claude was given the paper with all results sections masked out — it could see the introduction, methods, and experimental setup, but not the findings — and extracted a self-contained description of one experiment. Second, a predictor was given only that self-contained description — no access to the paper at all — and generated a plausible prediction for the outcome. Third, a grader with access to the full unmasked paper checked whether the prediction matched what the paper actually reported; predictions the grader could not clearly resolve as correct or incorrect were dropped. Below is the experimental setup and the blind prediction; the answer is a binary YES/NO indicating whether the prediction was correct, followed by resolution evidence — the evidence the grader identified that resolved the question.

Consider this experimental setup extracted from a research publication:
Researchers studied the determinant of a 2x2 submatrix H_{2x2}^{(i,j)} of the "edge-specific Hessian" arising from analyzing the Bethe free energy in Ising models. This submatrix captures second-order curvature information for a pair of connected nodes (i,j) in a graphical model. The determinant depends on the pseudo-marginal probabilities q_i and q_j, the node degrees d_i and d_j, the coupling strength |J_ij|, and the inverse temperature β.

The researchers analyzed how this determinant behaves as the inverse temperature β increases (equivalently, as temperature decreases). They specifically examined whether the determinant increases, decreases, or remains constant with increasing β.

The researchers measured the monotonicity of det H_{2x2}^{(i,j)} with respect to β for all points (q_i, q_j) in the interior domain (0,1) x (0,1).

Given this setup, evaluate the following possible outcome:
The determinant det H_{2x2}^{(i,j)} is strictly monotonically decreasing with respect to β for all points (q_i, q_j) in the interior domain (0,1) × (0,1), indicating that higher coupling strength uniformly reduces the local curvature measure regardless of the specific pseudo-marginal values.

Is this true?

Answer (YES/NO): YES